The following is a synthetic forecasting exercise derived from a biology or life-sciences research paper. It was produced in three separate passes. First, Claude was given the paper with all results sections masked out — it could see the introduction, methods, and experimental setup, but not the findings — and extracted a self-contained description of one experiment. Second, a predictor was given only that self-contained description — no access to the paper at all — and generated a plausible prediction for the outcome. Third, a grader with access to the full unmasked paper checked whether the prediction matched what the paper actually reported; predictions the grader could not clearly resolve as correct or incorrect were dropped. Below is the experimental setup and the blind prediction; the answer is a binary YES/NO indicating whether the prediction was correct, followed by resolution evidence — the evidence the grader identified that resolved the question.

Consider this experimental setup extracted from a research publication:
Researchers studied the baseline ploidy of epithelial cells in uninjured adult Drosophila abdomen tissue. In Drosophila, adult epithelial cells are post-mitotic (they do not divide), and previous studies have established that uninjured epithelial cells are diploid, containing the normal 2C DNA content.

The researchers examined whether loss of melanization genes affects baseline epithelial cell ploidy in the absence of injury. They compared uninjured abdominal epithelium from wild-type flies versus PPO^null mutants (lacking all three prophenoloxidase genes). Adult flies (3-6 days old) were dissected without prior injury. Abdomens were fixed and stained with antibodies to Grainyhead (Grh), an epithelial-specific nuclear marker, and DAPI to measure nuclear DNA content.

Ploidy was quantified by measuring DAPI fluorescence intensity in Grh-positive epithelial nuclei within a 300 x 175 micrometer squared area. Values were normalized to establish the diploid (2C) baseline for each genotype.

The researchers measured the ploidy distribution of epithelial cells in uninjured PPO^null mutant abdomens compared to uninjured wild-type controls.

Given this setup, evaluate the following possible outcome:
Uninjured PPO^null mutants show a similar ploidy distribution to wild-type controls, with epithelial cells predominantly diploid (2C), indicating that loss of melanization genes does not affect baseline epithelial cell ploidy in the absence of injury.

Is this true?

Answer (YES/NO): YES